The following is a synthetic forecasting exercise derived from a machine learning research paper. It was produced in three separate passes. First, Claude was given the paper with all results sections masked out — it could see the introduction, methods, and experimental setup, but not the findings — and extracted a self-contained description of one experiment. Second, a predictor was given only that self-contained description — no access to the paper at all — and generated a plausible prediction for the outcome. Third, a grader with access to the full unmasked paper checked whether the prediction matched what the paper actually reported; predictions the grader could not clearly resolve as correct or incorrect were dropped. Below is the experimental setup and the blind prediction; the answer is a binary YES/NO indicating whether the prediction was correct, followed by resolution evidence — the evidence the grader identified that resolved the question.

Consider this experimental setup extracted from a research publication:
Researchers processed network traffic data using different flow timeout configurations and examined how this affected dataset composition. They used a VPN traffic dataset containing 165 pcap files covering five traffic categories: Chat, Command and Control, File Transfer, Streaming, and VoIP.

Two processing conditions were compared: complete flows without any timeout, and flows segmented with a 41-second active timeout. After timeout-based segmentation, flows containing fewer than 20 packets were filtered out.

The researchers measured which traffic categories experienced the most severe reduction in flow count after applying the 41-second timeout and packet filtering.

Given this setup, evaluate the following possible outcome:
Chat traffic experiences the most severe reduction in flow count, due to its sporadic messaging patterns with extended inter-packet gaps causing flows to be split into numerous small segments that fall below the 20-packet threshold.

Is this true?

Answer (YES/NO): NO